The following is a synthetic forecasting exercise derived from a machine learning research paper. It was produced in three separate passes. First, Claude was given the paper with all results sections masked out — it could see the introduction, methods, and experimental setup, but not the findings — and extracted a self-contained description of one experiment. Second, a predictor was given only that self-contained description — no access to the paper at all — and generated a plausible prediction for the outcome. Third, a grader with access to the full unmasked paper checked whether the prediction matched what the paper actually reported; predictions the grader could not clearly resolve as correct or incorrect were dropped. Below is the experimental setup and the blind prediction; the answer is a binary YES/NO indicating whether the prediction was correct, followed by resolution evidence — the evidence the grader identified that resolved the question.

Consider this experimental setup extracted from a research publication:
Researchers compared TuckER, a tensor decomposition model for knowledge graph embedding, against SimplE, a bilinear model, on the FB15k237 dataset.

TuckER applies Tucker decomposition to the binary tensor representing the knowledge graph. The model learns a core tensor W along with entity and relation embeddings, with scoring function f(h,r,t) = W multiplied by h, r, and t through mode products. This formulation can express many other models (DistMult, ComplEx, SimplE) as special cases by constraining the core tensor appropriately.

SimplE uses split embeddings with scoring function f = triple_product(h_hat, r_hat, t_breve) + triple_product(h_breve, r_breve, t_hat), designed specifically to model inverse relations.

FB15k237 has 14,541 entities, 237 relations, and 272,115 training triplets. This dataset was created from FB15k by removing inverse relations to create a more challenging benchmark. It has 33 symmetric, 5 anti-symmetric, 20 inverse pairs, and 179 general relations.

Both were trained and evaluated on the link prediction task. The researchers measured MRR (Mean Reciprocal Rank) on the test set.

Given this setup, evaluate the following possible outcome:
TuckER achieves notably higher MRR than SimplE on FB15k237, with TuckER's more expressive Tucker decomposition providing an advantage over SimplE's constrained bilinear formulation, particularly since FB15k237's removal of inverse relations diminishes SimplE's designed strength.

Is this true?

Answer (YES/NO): YES